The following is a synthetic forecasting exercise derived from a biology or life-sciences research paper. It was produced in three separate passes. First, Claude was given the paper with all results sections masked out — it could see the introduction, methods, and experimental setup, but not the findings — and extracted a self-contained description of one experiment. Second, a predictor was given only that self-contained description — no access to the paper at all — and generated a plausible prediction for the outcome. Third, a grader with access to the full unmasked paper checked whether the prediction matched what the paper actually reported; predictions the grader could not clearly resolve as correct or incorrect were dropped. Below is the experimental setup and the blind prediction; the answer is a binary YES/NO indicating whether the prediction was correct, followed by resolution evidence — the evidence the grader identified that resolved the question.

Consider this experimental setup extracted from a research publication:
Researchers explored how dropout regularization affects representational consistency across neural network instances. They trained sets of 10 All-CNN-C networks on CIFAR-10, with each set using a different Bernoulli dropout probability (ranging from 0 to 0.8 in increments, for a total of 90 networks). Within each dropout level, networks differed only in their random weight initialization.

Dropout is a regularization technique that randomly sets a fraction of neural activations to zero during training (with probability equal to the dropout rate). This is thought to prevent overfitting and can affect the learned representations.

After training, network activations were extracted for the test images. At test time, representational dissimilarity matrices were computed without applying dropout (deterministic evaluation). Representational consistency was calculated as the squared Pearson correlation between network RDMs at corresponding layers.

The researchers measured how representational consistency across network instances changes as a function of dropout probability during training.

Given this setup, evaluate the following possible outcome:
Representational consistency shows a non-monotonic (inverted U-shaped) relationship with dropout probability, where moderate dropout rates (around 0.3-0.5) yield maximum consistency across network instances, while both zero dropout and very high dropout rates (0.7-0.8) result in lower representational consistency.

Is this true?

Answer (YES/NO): NO